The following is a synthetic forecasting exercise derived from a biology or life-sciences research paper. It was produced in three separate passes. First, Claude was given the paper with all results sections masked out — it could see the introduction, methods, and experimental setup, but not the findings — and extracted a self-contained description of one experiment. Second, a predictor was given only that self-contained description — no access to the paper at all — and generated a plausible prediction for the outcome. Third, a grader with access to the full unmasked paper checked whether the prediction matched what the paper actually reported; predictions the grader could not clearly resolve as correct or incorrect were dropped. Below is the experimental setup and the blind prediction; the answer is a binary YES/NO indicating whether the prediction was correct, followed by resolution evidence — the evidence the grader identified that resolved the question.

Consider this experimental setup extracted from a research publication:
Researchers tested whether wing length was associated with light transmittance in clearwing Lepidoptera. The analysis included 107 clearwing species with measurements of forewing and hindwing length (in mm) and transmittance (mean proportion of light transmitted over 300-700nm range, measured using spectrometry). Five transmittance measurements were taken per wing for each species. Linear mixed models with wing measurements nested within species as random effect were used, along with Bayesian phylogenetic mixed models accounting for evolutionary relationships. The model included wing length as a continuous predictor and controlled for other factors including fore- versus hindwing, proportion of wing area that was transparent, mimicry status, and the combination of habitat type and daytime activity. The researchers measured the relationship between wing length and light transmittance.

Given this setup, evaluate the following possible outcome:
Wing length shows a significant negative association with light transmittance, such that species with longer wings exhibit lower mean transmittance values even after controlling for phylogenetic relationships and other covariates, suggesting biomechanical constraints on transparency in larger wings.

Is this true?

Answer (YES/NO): NO